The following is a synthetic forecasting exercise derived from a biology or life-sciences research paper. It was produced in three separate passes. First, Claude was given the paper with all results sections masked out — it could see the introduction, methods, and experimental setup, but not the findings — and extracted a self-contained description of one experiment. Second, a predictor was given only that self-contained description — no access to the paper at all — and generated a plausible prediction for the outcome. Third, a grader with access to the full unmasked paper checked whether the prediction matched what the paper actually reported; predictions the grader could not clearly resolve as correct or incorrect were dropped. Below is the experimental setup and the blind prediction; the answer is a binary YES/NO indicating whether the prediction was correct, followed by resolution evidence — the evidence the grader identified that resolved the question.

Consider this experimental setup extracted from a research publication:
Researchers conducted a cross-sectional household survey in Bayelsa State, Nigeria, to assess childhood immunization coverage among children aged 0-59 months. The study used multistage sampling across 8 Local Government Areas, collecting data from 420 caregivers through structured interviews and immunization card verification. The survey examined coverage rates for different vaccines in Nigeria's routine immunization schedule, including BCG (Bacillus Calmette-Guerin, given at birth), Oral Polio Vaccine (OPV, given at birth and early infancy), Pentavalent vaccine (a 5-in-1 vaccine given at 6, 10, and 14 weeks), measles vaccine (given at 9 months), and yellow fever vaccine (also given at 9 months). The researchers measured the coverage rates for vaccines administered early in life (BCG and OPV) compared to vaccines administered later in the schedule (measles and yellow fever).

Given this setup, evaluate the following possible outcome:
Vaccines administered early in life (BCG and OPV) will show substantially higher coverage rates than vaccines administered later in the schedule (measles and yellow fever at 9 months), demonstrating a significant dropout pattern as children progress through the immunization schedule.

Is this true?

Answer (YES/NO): YES